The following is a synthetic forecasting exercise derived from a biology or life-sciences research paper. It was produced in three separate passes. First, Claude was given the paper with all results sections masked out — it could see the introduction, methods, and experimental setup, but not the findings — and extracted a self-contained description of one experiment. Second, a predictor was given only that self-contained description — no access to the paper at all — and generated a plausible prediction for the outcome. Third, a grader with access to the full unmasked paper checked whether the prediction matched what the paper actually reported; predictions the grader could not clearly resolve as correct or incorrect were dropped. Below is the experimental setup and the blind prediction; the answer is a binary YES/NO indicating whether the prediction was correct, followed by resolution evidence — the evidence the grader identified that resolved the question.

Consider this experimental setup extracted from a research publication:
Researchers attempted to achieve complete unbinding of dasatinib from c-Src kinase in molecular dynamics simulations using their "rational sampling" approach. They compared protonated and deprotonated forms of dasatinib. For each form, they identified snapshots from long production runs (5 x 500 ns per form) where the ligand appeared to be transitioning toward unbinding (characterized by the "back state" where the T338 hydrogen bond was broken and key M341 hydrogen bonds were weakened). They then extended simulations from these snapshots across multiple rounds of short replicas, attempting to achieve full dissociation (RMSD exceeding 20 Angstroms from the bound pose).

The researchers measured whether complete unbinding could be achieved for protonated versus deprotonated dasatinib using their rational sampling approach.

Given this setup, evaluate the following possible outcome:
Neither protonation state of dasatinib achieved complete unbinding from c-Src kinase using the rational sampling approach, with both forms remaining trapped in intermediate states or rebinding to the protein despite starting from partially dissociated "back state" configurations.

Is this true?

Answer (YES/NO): NO